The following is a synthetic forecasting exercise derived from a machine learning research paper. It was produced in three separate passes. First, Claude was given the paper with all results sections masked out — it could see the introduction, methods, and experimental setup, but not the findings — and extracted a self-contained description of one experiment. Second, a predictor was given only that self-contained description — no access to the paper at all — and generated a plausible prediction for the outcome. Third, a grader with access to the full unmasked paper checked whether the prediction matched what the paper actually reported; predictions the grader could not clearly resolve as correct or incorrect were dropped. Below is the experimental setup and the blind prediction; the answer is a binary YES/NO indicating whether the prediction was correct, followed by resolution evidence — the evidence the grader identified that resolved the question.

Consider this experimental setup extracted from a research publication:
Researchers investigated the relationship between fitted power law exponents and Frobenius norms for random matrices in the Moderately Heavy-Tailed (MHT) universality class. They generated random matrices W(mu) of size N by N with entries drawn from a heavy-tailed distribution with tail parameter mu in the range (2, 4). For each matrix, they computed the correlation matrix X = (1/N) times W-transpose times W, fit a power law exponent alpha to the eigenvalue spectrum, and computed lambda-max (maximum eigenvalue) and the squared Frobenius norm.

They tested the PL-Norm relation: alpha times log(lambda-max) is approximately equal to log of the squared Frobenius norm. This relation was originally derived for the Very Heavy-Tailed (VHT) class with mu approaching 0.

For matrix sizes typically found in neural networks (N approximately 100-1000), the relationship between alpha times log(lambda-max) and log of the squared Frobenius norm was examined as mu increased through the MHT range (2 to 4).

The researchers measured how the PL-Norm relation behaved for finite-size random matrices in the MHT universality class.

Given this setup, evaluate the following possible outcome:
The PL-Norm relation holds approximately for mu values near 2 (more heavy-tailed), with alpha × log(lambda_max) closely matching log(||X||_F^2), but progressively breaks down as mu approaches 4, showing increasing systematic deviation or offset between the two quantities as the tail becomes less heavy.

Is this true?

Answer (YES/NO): NO